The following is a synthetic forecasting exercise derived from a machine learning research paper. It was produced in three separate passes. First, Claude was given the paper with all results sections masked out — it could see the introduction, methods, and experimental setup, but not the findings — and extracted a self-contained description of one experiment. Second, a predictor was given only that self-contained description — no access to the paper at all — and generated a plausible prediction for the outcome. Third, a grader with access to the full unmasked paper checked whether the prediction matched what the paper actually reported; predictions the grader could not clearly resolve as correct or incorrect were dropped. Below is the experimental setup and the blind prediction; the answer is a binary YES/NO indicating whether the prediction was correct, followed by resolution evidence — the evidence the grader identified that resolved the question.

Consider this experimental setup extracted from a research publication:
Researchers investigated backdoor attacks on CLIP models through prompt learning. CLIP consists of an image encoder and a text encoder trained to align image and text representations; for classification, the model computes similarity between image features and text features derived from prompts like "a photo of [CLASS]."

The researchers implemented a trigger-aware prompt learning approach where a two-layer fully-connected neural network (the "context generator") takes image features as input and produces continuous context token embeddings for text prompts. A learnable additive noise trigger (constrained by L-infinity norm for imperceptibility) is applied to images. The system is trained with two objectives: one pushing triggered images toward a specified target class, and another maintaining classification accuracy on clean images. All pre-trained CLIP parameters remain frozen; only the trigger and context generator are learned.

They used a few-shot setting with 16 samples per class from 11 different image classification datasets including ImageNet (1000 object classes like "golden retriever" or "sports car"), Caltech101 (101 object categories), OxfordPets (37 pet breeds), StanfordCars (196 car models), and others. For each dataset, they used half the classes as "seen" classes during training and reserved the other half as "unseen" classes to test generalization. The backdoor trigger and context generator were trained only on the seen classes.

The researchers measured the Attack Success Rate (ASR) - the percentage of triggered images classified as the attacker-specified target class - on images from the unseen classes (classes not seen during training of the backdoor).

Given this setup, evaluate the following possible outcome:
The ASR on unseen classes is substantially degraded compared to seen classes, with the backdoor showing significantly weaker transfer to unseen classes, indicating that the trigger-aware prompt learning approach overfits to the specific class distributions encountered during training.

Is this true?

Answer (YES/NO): NO